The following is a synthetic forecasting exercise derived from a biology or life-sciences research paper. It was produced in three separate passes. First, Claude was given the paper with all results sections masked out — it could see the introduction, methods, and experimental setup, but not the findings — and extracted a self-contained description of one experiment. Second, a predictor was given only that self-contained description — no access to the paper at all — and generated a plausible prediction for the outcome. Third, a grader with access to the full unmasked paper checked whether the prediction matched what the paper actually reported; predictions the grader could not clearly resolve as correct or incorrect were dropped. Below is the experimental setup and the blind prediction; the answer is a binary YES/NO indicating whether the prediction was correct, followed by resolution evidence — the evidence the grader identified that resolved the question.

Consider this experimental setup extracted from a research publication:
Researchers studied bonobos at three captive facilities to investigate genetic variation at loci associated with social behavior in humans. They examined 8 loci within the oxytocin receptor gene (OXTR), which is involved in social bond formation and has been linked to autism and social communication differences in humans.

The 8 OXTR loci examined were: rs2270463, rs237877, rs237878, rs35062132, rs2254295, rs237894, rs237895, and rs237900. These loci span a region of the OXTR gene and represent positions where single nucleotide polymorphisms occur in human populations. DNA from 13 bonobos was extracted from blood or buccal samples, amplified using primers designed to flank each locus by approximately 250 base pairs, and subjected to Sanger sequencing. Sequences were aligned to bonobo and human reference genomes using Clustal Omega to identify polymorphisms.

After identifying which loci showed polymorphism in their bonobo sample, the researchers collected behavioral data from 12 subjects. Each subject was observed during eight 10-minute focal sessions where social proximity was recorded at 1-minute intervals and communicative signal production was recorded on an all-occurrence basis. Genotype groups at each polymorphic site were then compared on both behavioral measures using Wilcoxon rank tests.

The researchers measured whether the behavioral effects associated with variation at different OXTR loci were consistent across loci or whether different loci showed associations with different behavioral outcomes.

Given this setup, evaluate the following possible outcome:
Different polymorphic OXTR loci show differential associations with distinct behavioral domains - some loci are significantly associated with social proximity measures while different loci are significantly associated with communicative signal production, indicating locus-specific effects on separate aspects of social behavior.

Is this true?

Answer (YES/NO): NO